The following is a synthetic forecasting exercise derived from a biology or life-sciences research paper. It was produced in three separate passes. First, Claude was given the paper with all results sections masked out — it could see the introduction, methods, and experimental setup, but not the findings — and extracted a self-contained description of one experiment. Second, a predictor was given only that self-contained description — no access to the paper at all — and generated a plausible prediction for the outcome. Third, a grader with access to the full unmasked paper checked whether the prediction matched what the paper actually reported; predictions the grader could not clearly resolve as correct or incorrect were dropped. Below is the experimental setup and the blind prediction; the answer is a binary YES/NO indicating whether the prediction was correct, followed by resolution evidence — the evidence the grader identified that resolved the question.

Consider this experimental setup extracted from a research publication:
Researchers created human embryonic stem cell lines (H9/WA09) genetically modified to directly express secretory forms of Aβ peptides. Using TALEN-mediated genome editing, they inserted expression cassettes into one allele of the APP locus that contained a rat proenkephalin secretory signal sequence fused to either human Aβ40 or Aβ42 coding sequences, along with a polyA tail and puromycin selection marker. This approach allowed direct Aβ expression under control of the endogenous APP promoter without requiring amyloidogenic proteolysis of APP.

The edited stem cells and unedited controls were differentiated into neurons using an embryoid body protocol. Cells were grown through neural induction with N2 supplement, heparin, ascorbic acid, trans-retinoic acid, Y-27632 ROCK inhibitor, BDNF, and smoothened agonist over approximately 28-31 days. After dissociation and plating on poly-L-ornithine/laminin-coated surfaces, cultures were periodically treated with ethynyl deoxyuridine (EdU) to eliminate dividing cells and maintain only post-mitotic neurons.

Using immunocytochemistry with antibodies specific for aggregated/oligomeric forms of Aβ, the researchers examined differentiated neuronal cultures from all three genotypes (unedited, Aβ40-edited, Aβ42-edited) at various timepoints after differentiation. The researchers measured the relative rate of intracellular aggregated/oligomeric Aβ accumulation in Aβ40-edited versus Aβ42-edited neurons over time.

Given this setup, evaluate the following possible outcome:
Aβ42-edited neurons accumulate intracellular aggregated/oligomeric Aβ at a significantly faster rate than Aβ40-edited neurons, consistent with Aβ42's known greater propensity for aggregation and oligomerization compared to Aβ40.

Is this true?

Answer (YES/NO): YES